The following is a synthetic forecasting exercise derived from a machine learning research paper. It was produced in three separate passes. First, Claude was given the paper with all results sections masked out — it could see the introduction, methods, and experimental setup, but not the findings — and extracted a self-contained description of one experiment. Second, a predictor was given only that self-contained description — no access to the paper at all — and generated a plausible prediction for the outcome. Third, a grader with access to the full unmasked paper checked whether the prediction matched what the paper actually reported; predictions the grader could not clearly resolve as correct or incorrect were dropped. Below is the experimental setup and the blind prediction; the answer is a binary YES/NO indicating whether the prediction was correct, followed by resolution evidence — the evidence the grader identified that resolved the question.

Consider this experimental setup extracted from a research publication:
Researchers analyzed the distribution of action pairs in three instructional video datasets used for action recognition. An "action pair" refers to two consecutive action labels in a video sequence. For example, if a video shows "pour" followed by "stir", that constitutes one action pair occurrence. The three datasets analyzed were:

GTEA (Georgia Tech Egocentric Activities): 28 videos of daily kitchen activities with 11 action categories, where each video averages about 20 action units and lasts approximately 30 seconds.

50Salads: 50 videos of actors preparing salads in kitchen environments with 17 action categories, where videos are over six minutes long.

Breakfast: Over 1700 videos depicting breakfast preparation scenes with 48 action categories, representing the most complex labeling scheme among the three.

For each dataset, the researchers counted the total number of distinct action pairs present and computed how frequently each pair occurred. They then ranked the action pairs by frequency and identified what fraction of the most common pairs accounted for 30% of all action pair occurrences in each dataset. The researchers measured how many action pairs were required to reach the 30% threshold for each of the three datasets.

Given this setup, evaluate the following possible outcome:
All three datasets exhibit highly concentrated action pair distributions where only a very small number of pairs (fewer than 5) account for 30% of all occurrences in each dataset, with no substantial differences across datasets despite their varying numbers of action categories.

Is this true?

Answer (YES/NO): NO